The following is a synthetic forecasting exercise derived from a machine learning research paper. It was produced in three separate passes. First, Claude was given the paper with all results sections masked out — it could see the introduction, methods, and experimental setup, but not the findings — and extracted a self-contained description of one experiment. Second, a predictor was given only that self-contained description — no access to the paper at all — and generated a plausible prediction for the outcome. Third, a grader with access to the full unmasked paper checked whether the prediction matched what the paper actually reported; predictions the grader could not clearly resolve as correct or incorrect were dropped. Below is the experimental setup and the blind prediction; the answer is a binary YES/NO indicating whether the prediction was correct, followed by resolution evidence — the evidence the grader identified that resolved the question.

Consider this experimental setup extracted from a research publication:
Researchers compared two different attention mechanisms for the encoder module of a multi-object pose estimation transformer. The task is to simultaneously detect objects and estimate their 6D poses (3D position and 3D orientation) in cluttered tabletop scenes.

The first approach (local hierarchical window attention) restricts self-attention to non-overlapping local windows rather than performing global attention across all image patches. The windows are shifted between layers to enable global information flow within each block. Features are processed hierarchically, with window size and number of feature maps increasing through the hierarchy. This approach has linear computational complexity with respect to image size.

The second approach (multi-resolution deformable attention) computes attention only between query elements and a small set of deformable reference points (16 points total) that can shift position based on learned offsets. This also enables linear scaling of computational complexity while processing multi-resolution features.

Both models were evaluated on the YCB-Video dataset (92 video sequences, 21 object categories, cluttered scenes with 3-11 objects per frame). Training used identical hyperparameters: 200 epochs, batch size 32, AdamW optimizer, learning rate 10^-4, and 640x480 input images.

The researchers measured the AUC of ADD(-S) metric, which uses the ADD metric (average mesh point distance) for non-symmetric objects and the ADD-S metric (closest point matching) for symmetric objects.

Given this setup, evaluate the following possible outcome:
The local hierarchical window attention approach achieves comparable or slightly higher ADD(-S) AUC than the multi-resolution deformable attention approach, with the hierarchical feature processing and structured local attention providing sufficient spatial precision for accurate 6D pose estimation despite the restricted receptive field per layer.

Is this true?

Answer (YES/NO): NO